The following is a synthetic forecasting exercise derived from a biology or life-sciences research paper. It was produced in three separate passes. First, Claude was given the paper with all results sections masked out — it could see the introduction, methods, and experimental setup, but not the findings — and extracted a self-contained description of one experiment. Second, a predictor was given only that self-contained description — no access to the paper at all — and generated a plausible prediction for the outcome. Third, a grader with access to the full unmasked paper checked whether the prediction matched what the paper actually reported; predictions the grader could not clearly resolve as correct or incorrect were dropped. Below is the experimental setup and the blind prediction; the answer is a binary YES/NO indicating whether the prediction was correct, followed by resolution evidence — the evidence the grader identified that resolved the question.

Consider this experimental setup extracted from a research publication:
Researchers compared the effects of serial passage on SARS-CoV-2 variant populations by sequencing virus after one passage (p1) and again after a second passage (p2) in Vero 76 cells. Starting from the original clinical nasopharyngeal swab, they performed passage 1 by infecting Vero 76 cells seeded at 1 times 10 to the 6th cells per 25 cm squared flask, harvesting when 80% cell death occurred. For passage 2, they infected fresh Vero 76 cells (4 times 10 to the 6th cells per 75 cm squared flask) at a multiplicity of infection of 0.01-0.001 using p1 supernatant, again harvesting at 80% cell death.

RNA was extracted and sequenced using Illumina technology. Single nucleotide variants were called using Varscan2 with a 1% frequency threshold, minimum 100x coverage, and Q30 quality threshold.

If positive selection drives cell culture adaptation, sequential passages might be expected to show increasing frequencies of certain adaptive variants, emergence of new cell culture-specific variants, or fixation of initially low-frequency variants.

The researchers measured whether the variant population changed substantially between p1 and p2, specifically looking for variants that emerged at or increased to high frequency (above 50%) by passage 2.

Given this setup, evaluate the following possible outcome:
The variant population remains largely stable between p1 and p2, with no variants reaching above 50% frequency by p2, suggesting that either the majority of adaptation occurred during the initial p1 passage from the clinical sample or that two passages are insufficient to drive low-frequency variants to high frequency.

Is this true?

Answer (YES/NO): YES